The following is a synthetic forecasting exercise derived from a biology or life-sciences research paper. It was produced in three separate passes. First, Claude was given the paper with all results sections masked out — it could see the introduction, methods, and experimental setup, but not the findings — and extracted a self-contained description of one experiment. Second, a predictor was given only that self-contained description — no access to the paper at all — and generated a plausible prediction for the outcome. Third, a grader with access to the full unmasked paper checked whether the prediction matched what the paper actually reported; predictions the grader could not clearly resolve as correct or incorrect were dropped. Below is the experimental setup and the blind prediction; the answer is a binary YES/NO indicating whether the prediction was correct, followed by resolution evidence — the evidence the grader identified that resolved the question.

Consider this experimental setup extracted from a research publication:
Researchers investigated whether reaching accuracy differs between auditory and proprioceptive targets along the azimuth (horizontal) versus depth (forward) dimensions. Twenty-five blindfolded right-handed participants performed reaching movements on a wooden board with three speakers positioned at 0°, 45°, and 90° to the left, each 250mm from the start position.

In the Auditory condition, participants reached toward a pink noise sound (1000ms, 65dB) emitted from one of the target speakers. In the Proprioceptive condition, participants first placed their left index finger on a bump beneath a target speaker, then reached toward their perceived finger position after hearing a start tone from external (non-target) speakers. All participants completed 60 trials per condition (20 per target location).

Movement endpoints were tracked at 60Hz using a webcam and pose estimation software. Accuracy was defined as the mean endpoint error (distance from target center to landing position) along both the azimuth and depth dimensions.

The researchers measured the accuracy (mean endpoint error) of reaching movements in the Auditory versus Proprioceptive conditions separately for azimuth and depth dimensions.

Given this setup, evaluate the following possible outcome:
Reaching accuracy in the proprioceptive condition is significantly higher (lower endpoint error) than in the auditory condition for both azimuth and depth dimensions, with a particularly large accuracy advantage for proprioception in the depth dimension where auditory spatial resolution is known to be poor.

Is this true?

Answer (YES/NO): NO